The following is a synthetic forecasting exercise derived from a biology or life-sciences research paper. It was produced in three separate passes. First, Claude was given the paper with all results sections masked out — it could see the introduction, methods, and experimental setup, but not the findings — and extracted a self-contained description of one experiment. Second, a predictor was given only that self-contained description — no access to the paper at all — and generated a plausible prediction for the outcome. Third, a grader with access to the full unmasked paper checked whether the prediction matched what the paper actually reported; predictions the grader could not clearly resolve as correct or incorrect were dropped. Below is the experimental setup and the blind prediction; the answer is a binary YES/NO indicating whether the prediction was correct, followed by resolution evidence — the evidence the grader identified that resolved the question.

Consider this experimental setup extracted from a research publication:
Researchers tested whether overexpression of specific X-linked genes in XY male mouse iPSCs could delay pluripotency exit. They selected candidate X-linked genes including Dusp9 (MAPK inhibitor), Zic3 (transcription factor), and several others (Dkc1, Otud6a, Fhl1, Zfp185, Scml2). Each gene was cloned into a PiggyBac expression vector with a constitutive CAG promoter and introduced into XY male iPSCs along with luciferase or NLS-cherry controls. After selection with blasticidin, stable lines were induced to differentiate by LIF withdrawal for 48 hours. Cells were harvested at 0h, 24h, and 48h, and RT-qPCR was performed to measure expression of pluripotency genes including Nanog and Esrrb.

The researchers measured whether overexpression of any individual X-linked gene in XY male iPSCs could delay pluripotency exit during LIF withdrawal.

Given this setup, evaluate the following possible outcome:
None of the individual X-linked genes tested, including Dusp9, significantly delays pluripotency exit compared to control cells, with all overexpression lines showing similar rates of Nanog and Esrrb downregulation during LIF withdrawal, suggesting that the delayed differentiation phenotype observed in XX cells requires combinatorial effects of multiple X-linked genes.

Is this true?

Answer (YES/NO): NO